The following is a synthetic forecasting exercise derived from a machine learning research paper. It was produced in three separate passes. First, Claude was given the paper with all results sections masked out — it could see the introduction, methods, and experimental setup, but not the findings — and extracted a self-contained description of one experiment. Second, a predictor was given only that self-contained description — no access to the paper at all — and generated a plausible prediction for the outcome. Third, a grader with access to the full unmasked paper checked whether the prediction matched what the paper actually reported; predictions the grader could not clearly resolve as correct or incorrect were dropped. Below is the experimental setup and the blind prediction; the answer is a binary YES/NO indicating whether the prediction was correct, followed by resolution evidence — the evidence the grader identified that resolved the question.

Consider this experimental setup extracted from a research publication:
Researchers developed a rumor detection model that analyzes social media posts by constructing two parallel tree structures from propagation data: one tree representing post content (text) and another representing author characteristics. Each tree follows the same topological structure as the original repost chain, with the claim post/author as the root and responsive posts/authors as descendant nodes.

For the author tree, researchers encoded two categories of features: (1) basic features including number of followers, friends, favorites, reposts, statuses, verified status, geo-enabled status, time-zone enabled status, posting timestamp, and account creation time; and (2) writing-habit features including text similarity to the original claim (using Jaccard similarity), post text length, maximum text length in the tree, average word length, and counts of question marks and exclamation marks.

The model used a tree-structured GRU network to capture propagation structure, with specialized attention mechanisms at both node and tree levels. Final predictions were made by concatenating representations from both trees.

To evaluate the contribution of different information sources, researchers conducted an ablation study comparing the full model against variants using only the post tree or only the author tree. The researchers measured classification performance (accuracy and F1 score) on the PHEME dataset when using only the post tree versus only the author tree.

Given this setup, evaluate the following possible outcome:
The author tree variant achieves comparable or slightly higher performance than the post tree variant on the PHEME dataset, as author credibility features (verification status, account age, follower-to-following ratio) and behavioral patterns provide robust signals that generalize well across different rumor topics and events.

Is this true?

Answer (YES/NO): NO